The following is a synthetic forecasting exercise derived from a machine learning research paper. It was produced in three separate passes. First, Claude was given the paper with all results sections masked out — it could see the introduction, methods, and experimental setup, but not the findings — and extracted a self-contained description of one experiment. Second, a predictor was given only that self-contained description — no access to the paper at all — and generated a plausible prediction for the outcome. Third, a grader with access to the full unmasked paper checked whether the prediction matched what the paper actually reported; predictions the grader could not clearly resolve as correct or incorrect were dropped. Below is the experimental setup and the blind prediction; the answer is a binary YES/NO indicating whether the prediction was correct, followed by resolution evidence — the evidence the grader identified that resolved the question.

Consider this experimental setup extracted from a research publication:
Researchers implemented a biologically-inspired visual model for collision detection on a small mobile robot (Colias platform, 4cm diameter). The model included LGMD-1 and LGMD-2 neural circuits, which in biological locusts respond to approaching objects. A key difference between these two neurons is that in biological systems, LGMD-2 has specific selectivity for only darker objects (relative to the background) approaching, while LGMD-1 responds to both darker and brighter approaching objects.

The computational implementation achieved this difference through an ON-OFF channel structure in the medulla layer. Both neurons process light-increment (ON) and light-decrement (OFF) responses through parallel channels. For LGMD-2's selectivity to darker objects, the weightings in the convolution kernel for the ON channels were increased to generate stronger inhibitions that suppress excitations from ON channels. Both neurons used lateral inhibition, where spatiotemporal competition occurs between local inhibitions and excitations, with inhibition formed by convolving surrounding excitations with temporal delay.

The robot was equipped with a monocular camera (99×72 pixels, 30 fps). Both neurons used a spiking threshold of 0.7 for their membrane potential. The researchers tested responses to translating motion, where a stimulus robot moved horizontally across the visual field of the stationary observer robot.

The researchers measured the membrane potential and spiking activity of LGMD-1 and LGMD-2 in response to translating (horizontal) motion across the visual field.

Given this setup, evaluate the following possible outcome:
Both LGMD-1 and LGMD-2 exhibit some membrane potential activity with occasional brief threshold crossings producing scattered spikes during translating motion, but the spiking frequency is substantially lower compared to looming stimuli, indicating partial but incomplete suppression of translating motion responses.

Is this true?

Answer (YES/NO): NO